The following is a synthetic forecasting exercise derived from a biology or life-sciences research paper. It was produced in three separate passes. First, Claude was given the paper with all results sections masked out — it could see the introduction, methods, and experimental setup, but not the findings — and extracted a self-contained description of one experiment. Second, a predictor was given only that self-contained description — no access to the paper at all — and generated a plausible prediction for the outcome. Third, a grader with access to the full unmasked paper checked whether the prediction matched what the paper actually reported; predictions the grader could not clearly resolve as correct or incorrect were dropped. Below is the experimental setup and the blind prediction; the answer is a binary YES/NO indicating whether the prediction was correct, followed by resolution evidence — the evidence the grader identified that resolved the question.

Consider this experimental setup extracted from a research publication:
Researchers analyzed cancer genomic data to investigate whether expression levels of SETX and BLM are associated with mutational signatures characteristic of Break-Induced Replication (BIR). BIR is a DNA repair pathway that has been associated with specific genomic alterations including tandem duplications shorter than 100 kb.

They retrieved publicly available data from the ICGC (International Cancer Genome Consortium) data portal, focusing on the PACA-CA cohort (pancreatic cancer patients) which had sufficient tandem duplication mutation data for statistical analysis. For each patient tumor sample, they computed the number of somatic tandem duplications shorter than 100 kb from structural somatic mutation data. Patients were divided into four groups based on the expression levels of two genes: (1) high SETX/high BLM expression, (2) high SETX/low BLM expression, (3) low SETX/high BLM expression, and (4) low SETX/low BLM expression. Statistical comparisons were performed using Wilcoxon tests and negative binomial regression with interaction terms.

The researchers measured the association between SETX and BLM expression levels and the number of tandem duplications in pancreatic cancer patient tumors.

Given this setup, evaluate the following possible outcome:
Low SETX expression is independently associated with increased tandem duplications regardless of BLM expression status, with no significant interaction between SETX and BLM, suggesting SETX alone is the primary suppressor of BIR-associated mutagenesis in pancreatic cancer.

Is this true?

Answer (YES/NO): NO